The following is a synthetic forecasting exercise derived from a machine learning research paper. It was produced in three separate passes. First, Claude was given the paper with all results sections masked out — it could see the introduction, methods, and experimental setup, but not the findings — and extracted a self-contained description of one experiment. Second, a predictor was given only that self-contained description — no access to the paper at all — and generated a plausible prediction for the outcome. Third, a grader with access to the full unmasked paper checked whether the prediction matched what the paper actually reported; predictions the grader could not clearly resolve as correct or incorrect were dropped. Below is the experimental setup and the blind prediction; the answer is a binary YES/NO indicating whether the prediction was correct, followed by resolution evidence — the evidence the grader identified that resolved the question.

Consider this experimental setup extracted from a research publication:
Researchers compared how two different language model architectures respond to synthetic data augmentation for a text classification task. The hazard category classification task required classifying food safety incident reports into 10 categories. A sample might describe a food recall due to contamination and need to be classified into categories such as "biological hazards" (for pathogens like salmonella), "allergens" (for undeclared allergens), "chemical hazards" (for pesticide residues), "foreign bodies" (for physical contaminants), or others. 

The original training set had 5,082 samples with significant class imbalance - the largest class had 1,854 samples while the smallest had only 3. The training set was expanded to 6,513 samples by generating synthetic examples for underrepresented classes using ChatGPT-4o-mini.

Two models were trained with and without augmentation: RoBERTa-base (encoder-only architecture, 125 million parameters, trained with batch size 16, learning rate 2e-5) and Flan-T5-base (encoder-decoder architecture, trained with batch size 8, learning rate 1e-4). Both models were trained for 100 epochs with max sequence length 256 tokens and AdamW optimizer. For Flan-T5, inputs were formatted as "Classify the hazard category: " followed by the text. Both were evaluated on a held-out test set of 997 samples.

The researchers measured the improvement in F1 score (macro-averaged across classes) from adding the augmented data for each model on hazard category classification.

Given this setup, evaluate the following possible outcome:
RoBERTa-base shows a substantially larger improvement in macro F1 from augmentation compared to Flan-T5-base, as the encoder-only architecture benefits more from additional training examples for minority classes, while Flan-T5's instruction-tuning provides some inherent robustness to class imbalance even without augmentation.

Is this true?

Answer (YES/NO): NO